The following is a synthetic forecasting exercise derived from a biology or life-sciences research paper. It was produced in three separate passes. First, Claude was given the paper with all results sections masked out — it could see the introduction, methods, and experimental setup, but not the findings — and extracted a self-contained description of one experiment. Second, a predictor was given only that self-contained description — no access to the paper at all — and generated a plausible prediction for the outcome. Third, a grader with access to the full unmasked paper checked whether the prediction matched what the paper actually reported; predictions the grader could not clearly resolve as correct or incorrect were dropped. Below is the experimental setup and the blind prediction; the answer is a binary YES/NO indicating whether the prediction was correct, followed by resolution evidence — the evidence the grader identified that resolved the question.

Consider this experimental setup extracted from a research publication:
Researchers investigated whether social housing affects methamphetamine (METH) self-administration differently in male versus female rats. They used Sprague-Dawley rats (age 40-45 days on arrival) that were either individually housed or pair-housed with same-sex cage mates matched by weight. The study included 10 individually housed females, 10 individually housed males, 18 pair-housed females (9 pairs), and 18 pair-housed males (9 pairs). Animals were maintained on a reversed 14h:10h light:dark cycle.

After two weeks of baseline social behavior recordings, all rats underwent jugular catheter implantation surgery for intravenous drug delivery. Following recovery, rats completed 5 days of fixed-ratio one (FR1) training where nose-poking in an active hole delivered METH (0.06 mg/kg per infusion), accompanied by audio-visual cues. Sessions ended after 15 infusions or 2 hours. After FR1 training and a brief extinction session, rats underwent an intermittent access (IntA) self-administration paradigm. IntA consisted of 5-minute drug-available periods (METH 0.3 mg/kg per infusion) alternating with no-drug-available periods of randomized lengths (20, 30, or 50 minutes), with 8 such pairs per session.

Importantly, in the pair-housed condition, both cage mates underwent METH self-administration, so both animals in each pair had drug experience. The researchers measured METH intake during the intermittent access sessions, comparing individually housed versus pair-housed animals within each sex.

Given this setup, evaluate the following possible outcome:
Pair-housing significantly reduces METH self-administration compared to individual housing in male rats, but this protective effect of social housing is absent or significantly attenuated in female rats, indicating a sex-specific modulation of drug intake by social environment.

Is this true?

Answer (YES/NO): NO